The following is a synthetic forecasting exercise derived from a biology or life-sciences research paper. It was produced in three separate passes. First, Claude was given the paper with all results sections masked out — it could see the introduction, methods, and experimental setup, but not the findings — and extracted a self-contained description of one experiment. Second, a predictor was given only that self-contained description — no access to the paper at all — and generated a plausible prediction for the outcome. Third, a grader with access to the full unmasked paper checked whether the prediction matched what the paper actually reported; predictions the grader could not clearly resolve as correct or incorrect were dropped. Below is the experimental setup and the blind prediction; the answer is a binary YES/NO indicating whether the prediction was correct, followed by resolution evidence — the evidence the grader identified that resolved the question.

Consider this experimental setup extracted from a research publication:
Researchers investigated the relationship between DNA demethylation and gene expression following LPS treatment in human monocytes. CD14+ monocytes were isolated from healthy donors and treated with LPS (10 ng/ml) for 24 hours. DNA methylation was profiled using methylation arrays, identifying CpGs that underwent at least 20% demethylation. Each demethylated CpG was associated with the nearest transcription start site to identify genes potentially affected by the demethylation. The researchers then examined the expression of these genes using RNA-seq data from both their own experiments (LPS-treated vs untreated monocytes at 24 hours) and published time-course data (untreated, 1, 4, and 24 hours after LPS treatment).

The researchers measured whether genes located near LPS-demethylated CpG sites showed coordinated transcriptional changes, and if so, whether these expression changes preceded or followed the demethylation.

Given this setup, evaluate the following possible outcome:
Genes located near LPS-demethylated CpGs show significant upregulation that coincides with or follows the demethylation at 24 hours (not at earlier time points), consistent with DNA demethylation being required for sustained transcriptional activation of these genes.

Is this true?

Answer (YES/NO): NO